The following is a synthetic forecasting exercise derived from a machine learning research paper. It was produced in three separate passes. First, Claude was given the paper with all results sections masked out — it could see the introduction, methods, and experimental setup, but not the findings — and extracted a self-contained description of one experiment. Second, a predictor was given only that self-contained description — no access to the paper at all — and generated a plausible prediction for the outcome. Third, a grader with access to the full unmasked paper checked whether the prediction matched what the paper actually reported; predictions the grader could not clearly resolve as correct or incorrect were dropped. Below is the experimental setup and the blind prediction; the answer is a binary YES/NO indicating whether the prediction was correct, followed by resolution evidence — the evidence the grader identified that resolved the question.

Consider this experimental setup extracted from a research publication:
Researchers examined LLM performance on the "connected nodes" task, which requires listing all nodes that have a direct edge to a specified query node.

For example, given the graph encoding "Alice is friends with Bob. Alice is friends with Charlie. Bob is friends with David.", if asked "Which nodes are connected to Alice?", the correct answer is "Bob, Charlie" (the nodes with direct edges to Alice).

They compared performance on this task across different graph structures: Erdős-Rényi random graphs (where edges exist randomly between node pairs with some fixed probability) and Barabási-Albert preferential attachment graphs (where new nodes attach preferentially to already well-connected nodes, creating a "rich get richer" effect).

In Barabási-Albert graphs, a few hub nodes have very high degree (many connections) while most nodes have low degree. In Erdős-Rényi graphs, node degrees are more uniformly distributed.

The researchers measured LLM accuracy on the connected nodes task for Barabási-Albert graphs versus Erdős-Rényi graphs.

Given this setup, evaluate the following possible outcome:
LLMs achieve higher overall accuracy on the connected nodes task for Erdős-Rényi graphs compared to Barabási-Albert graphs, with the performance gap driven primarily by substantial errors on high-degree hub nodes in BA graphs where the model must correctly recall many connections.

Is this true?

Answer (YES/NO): NO